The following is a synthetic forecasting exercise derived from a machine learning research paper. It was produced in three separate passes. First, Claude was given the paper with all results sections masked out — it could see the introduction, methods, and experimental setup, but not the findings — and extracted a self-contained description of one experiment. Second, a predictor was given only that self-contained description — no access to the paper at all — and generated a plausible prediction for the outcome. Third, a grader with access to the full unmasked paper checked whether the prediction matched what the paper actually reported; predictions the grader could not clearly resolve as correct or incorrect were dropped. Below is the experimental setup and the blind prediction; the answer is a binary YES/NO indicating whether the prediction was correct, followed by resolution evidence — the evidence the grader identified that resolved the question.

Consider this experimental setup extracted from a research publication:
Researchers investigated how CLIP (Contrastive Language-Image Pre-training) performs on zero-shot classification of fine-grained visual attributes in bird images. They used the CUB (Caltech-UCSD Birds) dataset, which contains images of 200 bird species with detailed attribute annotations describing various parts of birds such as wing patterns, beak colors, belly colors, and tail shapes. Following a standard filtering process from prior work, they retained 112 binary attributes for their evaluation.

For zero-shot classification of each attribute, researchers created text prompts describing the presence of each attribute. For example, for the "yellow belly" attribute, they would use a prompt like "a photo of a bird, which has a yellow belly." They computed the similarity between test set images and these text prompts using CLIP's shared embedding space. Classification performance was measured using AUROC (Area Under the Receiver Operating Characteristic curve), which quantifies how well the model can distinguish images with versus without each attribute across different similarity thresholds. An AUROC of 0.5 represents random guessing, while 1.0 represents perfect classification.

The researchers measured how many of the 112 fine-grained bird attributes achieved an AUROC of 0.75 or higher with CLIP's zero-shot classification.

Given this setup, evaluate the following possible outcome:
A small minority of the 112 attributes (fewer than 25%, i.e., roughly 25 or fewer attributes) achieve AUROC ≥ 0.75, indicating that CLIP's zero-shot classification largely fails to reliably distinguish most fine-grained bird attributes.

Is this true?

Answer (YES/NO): YES